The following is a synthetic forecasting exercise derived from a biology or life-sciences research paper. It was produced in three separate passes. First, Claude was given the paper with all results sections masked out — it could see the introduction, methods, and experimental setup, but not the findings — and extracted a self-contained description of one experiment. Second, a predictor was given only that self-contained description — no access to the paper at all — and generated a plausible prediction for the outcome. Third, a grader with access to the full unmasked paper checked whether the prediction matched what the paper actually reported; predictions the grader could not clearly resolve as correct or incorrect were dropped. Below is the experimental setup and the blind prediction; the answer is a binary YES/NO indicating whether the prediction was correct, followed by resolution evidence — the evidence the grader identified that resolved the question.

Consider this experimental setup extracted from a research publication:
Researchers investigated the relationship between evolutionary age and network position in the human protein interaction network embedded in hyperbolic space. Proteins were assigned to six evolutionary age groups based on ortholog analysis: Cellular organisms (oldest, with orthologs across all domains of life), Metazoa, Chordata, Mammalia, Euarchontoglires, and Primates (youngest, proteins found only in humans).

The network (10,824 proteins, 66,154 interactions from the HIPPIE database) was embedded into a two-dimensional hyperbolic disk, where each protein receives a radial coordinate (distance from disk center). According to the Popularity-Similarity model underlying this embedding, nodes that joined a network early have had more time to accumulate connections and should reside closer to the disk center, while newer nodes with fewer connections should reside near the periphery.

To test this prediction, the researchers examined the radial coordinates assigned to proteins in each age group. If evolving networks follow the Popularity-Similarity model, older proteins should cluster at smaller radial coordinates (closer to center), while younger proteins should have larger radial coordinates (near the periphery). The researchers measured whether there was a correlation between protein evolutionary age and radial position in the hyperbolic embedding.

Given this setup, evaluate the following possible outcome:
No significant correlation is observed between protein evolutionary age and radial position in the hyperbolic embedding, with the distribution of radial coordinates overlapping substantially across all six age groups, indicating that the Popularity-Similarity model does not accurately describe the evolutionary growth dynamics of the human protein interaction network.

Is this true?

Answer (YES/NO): NO